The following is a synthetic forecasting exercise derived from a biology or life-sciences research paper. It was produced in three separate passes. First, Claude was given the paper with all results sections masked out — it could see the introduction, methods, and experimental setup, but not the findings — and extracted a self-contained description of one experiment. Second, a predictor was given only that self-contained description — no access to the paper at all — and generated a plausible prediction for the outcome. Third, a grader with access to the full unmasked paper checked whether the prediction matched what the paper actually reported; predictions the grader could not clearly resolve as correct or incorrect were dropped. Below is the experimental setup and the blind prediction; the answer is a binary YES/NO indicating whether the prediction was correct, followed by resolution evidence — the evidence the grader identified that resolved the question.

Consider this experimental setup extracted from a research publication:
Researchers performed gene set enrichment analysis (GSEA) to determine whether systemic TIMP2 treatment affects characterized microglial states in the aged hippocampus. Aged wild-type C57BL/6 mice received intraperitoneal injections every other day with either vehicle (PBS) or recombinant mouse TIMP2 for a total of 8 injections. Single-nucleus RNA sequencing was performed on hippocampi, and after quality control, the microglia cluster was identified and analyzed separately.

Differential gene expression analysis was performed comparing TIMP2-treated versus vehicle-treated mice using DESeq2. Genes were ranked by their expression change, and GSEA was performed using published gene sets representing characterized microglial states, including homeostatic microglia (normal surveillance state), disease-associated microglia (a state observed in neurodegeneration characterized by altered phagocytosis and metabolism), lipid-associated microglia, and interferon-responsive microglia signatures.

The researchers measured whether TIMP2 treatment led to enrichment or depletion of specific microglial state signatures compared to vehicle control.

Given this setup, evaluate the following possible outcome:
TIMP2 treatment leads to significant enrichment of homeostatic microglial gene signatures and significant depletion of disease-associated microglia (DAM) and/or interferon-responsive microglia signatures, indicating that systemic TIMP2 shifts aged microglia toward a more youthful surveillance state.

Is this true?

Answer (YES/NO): NO